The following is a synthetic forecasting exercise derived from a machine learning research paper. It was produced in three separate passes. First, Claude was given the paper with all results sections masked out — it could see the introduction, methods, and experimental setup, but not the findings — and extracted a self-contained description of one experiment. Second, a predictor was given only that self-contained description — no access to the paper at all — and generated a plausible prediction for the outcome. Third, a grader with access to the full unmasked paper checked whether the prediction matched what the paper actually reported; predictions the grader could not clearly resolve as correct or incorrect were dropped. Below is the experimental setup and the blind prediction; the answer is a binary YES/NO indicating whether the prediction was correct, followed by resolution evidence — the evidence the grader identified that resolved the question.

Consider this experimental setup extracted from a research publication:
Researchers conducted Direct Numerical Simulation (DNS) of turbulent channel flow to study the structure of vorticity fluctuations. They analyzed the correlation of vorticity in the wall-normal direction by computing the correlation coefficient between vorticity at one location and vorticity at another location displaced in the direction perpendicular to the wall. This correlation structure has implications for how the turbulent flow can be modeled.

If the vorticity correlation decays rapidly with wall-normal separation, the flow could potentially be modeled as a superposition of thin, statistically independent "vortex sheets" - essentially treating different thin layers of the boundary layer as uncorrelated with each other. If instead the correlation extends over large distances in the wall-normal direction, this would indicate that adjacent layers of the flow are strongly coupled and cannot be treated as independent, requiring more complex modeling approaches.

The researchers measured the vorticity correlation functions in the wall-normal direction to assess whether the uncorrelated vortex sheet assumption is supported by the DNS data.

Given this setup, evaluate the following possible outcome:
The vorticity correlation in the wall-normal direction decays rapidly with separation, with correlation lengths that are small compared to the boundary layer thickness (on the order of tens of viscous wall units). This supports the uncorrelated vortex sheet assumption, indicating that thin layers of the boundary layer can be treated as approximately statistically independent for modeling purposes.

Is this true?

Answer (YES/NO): YES